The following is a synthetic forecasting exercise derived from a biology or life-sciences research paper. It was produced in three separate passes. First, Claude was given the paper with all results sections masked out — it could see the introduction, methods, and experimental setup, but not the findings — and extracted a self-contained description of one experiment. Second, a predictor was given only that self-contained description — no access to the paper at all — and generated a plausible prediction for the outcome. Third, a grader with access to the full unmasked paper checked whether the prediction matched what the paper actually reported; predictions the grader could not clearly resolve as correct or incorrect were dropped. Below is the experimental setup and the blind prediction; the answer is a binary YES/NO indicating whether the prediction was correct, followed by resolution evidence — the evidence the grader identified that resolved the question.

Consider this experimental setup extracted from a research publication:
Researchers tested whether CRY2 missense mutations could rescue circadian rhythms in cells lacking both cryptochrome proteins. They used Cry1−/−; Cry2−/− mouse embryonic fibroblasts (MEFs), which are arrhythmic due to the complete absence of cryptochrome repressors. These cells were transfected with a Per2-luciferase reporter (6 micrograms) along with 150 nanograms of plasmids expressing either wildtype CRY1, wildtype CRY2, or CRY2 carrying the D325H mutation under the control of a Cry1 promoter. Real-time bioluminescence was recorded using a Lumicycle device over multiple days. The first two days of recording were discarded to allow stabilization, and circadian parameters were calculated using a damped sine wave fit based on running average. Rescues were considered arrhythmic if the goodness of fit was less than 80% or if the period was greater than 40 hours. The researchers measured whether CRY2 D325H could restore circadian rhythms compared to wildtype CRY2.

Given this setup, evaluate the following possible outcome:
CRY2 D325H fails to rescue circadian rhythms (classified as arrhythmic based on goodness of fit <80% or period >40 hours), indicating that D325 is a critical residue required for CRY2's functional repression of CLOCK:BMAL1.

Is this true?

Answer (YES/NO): YES